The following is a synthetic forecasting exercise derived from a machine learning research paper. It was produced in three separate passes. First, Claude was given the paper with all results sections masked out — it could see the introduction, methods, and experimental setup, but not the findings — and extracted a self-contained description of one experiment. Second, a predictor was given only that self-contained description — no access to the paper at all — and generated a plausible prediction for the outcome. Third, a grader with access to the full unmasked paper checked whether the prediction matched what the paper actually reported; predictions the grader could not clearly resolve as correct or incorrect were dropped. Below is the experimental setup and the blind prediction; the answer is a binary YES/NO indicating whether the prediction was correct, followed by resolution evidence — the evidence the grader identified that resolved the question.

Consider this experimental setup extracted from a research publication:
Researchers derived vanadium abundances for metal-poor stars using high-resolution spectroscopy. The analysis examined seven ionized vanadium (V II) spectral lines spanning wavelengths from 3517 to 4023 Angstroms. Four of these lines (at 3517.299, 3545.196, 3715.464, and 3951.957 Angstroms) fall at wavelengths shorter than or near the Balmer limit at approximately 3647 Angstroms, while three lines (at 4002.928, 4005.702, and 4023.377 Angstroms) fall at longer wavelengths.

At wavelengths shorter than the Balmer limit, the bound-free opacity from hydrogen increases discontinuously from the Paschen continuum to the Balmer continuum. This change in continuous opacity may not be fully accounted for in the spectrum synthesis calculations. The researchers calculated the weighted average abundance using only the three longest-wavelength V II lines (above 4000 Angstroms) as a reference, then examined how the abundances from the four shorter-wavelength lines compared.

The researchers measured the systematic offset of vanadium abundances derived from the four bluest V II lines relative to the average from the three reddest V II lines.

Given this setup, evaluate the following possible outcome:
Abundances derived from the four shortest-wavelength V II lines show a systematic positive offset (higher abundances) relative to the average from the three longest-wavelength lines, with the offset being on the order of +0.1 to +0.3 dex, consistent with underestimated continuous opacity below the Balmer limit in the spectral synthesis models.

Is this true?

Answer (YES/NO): NO